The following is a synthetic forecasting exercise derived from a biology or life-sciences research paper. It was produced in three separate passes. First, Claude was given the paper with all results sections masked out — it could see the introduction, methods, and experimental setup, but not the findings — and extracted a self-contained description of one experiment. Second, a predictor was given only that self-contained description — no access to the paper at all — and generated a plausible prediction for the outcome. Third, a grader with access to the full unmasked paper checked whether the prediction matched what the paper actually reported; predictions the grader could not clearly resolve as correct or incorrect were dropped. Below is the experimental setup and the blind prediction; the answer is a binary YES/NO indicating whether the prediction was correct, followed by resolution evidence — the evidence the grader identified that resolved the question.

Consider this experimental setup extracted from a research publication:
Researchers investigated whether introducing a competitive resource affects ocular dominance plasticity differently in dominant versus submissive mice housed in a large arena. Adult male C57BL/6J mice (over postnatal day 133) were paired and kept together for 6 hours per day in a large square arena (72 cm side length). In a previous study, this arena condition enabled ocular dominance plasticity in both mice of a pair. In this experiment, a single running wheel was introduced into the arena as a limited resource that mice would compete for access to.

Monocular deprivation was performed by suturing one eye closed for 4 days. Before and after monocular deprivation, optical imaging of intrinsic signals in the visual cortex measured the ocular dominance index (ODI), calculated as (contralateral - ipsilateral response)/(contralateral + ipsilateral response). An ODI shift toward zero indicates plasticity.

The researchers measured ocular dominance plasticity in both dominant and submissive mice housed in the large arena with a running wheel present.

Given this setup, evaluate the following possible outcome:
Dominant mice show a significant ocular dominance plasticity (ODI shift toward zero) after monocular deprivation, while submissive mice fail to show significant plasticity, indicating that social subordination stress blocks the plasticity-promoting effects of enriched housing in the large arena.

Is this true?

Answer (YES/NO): YES